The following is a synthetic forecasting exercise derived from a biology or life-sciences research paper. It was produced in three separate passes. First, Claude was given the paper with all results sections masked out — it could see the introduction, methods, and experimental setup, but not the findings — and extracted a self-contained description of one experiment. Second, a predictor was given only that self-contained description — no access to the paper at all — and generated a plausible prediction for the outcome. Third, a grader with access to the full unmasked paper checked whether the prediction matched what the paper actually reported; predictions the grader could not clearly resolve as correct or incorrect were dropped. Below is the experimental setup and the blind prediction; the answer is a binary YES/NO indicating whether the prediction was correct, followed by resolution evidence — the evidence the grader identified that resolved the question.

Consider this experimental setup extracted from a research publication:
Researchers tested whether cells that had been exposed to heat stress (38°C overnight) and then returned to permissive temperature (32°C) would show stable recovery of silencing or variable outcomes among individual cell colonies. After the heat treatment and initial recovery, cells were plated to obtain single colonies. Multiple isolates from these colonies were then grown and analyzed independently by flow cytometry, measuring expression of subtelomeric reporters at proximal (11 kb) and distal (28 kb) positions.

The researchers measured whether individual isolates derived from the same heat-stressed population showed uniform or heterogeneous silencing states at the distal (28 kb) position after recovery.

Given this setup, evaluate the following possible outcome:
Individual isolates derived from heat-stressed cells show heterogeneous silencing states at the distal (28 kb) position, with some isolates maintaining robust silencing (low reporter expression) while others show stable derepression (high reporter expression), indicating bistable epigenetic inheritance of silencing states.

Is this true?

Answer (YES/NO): NO